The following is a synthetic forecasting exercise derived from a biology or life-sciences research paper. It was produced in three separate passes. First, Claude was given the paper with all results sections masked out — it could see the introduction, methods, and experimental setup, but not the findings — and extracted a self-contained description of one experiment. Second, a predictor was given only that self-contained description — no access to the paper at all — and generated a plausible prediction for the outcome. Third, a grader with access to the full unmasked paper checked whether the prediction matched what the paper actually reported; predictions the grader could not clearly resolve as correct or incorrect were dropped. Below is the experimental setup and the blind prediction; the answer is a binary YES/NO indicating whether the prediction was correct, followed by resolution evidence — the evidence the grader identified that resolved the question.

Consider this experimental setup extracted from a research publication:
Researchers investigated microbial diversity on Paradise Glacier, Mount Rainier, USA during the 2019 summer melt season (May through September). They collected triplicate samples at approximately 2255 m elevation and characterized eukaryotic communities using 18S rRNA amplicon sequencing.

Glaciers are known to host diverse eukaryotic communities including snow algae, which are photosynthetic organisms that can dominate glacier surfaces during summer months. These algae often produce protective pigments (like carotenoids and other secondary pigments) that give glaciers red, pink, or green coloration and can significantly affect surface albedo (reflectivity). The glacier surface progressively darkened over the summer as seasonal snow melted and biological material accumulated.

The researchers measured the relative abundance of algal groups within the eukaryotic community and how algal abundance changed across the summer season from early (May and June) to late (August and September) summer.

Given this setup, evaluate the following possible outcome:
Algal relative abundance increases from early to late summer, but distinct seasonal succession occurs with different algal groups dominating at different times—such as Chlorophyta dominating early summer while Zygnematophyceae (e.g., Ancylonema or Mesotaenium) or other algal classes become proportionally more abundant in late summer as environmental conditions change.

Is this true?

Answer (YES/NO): NO